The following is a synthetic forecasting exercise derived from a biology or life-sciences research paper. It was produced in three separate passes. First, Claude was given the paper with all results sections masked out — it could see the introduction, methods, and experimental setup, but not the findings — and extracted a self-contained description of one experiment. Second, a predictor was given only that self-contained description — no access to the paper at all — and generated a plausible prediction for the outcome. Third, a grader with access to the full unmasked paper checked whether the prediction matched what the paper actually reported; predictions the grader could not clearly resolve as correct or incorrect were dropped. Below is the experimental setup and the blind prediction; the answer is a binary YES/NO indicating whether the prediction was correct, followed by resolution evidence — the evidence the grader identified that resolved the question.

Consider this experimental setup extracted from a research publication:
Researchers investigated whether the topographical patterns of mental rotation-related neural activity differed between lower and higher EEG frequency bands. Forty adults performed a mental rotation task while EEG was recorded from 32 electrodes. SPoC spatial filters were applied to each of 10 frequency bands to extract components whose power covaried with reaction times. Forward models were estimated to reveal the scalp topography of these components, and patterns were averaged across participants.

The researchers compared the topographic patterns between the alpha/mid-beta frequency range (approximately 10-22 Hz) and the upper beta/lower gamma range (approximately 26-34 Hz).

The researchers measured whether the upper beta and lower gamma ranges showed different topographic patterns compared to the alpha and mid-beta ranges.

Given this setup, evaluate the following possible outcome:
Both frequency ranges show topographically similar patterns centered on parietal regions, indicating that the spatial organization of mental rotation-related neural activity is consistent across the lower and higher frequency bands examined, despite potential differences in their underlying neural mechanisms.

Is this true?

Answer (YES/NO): NO